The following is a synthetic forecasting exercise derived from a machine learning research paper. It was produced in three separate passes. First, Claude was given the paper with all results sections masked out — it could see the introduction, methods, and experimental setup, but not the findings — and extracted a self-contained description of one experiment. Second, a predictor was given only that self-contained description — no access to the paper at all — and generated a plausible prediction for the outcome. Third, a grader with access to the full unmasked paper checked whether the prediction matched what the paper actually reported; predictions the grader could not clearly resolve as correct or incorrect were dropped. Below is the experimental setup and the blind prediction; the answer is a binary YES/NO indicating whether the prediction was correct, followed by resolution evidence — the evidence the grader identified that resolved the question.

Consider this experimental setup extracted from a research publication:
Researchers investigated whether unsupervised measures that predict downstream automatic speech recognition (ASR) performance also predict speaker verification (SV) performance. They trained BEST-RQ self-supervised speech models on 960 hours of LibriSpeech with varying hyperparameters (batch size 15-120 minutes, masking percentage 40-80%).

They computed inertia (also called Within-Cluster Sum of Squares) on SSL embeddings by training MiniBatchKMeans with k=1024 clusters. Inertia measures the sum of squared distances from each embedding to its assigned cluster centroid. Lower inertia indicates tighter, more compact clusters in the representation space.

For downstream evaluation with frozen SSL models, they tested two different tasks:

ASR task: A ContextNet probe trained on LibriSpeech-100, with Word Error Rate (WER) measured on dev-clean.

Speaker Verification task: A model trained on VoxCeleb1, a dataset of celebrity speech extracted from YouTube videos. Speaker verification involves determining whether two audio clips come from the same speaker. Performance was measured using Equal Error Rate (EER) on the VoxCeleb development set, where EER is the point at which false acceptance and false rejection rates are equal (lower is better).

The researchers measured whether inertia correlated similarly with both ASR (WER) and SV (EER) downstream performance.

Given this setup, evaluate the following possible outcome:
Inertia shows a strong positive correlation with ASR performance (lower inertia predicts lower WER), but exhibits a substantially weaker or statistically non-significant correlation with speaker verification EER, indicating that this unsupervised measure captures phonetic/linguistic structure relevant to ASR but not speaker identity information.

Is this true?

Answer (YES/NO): YES